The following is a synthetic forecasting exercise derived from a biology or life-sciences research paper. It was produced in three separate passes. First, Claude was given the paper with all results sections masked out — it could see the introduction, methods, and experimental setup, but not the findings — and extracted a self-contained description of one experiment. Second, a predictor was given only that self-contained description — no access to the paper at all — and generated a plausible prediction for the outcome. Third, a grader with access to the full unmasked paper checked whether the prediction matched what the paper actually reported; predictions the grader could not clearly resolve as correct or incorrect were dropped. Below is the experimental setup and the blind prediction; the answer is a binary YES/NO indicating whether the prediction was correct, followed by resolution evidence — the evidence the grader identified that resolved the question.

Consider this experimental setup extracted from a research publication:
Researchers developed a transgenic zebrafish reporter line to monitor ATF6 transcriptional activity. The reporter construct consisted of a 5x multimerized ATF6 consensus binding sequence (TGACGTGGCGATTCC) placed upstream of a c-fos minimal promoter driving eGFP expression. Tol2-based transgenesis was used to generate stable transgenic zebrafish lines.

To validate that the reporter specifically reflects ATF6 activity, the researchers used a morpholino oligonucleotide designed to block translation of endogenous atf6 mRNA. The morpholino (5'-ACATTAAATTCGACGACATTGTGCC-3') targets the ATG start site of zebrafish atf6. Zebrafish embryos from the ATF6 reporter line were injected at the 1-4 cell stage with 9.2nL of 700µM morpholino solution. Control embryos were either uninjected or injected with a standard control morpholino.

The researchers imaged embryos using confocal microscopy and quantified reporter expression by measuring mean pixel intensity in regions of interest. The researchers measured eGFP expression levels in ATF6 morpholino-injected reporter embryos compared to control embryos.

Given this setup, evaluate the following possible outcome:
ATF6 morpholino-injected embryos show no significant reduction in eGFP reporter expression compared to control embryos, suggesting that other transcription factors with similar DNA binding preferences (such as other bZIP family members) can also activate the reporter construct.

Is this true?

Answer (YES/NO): NO